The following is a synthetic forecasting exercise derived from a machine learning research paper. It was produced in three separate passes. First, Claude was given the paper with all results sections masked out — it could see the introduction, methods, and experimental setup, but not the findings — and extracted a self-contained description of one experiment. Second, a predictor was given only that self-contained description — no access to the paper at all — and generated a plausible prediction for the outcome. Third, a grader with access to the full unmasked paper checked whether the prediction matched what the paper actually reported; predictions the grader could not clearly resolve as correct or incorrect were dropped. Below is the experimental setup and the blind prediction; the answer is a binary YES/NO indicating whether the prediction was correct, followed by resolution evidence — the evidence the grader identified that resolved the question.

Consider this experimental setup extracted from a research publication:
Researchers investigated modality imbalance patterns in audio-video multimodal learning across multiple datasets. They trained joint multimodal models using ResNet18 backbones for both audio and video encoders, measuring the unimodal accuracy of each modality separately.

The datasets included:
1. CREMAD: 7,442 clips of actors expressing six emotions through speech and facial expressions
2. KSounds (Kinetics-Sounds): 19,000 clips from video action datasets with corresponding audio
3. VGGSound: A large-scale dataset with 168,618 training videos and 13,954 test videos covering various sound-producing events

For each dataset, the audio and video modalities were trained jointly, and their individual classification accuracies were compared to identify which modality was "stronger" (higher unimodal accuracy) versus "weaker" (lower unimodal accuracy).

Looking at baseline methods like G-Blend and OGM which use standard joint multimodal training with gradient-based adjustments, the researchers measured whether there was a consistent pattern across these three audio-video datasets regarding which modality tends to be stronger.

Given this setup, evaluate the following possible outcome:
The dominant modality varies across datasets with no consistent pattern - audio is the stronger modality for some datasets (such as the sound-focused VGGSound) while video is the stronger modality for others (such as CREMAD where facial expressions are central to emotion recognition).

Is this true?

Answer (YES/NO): NO